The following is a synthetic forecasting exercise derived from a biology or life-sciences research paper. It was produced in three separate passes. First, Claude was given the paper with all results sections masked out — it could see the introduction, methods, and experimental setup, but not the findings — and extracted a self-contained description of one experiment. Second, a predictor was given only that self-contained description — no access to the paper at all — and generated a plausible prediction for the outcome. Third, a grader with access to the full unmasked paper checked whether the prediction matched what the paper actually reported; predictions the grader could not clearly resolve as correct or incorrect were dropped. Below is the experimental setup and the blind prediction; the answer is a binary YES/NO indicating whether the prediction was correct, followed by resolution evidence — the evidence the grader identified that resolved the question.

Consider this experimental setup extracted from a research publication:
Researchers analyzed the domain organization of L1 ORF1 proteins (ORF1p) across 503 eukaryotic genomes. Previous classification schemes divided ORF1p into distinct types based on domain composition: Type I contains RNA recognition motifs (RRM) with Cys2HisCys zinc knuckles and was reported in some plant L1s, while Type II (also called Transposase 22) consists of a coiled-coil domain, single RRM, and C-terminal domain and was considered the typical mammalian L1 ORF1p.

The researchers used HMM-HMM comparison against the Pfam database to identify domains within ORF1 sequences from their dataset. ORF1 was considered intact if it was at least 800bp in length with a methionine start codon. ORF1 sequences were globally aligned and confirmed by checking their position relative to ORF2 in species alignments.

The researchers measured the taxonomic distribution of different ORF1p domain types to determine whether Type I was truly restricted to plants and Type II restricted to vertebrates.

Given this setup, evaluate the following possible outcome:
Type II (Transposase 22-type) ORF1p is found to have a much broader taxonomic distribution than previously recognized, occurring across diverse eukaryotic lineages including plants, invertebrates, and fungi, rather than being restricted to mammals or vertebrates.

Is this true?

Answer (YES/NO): NO